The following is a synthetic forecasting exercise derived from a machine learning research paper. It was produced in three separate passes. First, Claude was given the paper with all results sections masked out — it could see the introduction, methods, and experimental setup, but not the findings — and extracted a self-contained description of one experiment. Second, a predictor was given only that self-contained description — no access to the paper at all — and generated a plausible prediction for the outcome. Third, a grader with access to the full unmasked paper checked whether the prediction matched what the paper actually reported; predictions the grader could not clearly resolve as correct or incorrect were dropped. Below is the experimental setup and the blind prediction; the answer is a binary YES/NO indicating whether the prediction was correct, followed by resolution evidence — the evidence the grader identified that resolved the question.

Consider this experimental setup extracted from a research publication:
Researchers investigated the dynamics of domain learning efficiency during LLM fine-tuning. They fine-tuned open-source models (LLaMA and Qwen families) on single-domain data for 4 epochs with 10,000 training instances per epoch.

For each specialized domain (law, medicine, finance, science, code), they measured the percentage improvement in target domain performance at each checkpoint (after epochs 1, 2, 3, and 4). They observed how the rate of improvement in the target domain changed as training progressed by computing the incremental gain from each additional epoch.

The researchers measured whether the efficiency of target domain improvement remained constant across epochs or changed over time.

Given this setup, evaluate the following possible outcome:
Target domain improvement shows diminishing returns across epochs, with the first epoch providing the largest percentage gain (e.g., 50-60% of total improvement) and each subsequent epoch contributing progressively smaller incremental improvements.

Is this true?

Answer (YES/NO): NO